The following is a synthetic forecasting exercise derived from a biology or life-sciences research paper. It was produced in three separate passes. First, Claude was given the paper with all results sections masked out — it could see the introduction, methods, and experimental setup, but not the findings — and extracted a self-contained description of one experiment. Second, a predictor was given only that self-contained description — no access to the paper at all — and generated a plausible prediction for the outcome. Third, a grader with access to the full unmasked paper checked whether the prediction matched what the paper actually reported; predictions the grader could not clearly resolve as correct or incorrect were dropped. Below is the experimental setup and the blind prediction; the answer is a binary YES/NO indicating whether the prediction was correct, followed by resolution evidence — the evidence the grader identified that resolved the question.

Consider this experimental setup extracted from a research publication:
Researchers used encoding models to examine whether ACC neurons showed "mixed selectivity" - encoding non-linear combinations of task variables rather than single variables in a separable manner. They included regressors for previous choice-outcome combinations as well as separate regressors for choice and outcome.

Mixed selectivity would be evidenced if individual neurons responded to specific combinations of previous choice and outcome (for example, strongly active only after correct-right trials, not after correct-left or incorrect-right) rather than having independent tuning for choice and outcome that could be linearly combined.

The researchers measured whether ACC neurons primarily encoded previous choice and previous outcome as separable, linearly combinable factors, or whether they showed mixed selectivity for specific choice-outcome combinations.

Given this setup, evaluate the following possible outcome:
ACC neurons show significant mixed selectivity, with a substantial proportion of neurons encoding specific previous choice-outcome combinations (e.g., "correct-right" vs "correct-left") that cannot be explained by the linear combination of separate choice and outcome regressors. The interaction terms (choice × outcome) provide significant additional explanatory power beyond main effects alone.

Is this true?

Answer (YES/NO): YES